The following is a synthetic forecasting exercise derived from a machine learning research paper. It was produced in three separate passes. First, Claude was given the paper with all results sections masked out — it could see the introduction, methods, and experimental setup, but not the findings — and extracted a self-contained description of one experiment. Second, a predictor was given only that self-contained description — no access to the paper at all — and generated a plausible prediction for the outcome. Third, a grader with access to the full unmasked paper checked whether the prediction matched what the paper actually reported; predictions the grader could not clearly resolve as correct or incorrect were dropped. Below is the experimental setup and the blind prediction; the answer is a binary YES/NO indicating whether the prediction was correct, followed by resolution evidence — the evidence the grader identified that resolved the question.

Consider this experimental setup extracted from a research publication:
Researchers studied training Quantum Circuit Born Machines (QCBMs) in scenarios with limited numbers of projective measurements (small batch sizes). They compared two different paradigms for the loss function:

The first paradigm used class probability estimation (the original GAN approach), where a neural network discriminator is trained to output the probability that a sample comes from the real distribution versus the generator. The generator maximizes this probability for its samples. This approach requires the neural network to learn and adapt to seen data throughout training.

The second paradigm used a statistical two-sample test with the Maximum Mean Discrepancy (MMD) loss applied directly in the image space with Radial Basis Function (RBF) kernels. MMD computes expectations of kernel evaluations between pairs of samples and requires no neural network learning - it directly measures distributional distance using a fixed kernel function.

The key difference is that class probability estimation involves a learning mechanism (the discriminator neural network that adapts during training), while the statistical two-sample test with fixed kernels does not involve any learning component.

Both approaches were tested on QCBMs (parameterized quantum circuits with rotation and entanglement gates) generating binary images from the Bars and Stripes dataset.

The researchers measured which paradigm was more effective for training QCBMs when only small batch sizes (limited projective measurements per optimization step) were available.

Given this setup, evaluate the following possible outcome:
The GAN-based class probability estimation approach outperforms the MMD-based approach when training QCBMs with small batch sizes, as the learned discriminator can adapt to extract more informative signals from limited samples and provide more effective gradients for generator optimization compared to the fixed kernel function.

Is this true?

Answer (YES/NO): NO